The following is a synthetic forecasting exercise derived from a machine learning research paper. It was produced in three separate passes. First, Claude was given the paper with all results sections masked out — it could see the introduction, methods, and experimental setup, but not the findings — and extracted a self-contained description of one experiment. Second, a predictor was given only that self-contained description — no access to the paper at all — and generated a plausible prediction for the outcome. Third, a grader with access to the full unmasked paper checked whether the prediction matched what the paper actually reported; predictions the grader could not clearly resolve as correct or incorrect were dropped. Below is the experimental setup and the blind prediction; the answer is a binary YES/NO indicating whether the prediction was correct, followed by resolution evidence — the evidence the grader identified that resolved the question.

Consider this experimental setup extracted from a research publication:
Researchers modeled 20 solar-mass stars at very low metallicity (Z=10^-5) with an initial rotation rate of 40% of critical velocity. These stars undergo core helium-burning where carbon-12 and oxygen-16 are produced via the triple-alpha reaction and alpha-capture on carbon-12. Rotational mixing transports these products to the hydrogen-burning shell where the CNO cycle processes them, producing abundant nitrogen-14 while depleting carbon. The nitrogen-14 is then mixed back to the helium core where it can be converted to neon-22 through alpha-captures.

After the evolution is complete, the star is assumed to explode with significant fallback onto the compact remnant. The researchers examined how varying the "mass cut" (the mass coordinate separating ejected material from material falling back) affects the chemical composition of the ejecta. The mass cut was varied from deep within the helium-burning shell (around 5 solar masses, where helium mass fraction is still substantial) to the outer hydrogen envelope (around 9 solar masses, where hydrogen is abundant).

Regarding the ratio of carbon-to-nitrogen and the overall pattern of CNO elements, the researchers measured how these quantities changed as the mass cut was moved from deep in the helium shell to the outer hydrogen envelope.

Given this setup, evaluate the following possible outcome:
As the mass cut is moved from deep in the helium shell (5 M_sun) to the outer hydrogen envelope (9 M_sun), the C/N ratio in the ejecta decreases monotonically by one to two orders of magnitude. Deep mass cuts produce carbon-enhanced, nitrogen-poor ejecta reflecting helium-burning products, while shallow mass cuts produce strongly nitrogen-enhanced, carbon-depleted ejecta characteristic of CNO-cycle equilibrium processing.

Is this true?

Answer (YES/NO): YES